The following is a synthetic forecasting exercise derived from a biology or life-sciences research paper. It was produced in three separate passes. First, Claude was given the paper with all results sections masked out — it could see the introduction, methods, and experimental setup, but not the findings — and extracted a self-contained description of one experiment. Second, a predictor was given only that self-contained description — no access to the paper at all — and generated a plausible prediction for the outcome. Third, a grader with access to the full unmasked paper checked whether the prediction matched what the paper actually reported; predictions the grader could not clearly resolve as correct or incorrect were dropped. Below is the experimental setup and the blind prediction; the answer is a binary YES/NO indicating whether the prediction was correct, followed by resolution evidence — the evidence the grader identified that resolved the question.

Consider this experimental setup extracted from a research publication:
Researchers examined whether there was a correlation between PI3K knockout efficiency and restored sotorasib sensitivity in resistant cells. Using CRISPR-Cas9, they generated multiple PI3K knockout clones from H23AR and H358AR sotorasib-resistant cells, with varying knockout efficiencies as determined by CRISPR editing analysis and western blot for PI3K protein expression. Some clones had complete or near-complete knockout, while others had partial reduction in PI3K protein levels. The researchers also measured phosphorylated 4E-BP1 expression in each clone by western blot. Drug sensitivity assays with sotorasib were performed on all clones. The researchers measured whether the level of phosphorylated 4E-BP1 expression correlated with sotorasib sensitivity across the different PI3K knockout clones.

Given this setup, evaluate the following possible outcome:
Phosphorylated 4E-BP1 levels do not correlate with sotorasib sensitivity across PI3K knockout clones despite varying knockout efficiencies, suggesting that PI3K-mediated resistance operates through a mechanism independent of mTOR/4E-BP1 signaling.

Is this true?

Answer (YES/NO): NO